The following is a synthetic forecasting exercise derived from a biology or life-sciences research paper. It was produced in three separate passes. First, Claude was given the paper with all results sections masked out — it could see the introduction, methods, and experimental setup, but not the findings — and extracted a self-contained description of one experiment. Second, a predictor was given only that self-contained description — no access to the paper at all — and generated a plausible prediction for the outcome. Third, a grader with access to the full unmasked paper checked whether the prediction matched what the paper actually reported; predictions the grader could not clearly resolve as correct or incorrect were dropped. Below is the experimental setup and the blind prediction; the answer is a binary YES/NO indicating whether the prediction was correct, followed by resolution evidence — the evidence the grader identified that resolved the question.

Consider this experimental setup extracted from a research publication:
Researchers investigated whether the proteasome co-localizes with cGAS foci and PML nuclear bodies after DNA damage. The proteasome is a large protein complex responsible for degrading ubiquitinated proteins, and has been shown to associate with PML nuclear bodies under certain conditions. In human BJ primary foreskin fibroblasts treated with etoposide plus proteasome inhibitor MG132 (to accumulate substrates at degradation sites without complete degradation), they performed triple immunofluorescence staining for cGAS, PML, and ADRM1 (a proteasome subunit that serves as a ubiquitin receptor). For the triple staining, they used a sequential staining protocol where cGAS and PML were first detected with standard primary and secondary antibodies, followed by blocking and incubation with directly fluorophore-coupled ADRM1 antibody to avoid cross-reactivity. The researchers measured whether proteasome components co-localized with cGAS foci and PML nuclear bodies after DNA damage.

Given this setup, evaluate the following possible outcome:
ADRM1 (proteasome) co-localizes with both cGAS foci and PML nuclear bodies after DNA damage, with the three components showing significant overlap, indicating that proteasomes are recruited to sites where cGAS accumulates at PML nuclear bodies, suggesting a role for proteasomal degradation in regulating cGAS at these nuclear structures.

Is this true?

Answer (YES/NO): NO